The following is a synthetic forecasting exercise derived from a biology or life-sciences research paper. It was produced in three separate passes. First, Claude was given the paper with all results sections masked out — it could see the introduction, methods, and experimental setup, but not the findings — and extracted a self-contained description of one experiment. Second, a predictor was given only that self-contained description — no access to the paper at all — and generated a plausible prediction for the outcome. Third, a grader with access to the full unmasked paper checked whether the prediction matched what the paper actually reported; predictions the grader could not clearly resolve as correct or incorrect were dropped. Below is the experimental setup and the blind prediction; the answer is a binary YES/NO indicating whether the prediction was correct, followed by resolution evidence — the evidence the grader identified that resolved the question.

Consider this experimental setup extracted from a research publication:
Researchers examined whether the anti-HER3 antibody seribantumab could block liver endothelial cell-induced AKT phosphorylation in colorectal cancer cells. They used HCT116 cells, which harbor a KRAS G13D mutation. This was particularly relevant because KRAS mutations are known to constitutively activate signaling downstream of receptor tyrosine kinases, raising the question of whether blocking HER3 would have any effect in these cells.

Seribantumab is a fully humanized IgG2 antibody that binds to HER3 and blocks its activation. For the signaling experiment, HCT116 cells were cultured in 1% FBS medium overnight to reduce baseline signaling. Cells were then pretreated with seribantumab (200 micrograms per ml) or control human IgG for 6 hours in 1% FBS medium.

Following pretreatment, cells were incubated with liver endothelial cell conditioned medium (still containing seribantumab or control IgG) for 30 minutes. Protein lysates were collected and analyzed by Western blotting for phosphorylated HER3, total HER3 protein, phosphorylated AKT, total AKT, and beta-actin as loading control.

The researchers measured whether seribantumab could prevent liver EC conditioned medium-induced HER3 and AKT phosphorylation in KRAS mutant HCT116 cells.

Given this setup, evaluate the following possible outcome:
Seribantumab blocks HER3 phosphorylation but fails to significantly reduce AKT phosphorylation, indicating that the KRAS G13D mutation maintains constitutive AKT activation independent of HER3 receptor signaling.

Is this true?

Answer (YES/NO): NO